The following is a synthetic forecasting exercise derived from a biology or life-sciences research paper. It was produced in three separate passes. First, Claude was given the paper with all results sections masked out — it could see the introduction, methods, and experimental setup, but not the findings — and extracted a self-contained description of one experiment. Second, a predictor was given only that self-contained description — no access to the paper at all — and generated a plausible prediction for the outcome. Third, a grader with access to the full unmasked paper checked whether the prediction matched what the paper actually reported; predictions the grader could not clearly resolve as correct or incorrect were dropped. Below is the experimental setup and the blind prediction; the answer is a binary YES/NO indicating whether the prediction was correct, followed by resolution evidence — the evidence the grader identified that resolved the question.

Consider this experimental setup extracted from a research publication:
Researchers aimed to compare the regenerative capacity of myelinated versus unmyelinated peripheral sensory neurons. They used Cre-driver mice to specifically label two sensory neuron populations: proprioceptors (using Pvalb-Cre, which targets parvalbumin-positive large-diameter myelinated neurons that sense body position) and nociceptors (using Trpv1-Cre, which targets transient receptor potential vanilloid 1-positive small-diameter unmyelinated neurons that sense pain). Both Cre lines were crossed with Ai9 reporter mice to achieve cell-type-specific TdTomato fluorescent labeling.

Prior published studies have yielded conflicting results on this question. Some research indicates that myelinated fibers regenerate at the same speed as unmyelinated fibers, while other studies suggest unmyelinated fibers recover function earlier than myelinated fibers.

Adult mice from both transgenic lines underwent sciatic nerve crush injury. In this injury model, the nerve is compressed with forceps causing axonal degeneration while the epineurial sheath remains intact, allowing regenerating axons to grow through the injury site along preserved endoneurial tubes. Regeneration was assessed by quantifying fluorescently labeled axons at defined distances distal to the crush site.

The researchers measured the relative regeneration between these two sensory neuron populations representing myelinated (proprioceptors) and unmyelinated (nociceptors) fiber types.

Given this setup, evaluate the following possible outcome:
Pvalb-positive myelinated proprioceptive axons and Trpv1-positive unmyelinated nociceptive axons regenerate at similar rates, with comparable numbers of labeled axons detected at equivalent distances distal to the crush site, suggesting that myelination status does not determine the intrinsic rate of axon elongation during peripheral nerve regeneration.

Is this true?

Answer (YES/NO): NO